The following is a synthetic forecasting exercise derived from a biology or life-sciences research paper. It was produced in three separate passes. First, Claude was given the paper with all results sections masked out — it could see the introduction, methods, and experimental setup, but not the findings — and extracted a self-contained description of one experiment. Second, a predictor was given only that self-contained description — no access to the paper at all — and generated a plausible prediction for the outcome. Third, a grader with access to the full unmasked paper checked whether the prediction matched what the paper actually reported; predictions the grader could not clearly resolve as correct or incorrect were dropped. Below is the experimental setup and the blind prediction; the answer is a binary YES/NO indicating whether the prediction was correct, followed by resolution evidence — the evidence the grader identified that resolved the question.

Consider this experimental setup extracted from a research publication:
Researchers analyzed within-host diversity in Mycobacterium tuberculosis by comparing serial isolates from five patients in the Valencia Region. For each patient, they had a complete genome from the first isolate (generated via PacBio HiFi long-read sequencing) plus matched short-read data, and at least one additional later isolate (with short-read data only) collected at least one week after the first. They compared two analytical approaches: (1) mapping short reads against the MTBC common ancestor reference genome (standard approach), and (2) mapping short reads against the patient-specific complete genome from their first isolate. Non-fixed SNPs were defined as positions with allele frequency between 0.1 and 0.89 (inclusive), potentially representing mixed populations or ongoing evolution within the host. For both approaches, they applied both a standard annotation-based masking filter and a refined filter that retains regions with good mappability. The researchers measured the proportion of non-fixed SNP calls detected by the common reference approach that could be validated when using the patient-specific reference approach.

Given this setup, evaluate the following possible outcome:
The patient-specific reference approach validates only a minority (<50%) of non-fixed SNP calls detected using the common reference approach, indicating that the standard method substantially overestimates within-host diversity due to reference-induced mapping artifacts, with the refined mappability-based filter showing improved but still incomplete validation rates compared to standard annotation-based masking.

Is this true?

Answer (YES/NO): YES